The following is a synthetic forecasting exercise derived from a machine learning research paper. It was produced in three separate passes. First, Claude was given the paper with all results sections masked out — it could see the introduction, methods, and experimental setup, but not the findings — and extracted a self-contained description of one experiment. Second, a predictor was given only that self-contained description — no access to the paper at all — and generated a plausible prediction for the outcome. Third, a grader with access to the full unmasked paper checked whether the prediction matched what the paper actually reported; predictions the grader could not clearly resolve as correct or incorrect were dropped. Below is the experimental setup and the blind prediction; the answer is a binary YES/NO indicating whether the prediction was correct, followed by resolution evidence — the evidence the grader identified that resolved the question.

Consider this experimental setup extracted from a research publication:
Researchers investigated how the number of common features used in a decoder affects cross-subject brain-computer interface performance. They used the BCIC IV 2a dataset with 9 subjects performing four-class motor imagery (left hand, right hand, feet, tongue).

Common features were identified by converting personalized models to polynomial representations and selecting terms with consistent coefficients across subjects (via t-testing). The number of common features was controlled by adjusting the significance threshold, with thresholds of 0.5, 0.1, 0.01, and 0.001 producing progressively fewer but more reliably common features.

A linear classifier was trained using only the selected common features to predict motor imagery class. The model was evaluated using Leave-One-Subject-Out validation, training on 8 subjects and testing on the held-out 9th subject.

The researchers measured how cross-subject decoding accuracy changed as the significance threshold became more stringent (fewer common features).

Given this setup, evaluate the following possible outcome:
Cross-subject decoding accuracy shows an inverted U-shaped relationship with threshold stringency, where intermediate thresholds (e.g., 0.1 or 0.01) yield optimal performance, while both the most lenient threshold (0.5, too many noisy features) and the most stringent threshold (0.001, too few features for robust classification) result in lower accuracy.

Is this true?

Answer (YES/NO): YES